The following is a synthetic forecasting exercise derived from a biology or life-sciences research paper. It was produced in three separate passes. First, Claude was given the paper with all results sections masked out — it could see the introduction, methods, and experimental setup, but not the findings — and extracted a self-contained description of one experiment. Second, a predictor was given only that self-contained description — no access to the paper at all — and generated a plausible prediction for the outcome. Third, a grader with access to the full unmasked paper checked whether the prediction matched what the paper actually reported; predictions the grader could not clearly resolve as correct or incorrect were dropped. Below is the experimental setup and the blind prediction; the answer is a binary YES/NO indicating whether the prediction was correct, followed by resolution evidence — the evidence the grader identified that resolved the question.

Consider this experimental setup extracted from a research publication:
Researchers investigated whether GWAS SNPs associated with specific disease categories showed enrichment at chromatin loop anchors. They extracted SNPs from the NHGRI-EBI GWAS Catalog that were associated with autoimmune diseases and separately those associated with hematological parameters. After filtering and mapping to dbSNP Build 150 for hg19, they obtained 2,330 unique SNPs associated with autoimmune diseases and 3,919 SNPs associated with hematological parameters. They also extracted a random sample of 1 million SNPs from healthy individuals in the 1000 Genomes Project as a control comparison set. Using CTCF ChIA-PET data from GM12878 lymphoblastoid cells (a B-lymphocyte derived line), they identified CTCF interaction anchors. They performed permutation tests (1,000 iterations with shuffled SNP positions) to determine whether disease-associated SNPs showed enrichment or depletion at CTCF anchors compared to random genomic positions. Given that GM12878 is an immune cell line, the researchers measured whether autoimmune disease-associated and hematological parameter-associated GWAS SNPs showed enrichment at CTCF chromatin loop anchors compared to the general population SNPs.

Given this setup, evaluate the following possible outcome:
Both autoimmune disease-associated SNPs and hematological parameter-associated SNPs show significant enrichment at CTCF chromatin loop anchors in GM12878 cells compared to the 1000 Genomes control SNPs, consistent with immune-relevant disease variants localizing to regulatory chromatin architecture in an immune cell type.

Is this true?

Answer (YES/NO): YES